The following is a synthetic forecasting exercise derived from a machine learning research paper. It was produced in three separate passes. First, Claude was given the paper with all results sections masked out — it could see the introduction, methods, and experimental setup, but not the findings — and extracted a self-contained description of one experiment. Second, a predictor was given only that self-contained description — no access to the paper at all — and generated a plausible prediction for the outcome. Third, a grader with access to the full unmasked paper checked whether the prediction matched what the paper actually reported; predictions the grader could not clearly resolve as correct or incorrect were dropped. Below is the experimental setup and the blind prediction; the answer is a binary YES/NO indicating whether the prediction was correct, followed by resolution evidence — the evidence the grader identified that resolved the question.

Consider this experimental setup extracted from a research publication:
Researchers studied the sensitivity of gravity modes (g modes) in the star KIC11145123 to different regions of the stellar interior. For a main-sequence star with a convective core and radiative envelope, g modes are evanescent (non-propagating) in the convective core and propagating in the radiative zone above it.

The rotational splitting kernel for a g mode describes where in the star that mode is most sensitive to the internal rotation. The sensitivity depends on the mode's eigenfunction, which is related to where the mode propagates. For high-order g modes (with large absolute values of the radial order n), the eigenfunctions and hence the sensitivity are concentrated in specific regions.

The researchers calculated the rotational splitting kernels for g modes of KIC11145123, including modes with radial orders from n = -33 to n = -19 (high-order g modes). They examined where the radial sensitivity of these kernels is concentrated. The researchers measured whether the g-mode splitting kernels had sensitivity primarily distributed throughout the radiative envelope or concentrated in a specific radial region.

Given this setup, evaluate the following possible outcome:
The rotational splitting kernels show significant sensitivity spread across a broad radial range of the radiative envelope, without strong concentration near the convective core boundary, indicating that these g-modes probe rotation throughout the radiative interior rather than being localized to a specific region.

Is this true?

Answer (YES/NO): NO